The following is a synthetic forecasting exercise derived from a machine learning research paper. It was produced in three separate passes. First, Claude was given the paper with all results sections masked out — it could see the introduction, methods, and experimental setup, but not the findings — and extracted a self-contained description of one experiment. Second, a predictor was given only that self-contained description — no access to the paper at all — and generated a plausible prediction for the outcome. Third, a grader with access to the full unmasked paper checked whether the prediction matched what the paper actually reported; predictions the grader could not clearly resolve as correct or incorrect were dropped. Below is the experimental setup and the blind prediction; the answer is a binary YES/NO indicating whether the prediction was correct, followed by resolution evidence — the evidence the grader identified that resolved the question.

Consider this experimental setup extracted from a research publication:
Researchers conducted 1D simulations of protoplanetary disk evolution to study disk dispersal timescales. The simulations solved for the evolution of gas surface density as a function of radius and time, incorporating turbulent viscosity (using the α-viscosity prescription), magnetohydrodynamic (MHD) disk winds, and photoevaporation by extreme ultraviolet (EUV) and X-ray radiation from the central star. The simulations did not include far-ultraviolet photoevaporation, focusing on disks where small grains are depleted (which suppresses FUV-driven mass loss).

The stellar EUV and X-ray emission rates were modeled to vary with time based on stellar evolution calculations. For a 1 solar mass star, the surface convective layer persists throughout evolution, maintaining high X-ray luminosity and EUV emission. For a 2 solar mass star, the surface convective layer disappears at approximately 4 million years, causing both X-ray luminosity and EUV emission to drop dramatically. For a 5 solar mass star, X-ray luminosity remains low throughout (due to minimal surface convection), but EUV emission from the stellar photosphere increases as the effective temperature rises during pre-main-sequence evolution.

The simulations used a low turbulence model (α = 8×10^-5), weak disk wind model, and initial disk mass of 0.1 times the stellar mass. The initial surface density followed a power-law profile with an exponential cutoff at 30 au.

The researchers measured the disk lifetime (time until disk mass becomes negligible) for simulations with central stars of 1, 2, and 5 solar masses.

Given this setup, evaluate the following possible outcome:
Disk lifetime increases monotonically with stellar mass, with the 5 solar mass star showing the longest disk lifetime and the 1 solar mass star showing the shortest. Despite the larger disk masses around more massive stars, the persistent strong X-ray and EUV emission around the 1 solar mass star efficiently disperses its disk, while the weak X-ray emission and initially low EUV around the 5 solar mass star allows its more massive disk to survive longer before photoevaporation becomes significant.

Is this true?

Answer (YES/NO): NO